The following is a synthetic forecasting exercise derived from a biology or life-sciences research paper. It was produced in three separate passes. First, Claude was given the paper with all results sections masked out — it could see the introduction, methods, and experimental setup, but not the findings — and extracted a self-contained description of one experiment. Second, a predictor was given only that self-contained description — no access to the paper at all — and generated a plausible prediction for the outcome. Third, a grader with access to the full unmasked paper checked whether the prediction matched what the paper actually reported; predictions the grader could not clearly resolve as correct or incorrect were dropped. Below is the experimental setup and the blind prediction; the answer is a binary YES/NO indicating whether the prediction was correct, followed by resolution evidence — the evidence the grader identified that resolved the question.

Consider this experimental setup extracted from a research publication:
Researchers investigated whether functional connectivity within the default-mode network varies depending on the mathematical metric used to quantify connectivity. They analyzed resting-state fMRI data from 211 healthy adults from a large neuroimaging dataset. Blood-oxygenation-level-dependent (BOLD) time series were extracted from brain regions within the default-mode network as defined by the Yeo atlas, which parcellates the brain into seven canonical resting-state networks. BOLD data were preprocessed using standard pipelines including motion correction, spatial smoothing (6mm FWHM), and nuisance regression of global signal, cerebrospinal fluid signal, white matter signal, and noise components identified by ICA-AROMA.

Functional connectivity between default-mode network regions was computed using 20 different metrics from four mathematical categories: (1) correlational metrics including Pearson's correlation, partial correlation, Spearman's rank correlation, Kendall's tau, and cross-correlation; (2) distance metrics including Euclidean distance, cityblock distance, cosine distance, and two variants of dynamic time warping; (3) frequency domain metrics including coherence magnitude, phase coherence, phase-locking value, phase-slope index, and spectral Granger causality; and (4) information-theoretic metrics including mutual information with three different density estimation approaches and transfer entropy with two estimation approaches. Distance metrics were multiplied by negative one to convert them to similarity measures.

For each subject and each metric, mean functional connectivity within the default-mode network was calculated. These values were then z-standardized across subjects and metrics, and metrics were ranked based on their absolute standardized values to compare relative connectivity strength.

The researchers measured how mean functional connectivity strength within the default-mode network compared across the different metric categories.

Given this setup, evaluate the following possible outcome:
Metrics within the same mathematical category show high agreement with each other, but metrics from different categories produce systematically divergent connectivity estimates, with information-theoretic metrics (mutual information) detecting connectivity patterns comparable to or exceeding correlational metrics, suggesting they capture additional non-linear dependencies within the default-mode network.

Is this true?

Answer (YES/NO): NO